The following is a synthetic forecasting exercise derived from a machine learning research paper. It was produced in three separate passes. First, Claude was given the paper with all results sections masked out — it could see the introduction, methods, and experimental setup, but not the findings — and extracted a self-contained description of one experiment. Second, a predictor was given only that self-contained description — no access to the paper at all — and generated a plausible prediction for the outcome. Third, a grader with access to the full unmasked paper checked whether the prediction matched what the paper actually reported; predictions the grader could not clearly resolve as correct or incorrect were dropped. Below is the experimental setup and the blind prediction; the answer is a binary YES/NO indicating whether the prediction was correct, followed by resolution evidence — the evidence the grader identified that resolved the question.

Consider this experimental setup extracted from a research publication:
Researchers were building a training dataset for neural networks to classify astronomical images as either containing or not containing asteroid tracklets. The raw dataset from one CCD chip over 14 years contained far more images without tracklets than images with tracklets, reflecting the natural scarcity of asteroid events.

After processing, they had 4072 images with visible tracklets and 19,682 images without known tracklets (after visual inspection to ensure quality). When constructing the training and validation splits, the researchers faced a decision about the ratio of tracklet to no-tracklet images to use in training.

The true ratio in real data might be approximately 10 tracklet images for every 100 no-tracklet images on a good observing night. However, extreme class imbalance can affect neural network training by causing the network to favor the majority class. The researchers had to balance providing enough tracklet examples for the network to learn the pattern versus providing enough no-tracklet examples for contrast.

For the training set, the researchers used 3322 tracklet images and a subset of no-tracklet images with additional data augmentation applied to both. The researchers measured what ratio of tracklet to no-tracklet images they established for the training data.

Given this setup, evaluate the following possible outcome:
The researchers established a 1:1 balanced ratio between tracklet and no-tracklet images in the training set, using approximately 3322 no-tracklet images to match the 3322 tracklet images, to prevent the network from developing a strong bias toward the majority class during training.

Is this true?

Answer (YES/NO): NO